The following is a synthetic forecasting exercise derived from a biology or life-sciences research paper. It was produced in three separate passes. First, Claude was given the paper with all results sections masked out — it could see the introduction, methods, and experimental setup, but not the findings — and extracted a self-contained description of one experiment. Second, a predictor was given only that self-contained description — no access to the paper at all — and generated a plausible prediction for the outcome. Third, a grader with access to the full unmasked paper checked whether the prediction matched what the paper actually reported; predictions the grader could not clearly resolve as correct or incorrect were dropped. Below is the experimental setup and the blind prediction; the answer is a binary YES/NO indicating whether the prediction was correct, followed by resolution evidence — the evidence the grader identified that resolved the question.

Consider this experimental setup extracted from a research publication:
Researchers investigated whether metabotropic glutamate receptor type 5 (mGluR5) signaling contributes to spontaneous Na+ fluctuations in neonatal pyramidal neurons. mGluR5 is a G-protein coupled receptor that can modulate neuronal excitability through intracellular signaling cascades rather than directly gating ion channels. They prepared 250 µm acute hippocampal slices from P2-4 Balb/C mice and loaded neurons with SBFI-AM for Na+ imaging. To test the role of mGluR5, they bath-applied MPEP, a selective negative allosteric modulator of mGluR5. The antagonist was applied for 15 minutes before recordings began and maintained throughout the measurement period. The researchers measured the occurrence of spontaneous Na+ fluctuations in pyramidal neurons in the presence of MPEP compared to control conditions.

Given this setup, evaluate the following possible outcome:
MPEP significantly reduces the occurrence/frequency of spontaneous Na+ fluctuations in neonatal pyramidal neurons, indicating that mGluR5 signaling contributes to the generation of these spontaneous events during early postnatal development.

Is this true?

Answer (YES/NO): NO